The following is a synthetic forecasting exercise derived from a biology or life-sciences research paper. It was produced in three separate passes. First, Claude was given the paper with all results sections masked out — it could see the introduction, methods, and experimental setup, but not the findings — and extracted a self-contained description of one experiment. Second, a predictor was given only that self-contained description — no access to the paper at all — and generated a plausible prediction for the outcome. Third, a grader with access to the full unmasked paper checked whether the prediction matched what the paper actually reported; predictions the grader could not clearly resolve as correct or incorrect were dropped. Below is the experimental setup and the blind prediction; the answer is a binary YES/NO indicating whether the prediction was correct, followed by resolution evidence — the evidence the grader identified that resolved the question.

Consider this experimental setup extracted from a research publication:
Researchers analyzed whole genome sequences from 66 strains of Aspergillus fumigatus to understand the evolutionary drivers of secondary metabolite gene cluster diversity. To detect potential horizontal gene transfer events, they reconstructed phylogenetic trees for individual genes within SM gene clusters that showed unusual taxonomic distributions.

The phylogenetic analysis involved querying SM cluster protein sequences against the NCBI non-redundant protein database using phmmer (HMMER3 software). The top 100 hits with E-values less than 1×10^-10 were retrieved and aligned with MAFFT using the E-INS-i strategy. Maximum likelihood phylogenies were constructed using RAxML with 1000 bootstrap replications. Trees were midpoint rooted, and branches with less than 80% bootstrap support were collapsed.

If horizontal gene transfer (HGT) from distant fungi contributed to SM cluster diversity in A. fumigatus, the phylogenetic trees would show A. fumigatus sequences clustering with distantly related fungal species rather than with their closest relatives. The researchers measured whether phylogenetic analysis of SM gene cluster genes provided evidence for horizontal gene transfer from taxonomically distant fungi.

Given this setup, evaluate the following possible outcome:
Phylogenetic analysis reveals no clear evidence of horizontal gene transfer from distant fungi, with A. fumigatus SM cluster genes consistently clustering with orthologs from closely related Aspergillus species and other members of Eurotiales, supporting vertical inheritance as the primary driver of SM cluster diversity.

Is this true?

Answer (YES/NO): NO